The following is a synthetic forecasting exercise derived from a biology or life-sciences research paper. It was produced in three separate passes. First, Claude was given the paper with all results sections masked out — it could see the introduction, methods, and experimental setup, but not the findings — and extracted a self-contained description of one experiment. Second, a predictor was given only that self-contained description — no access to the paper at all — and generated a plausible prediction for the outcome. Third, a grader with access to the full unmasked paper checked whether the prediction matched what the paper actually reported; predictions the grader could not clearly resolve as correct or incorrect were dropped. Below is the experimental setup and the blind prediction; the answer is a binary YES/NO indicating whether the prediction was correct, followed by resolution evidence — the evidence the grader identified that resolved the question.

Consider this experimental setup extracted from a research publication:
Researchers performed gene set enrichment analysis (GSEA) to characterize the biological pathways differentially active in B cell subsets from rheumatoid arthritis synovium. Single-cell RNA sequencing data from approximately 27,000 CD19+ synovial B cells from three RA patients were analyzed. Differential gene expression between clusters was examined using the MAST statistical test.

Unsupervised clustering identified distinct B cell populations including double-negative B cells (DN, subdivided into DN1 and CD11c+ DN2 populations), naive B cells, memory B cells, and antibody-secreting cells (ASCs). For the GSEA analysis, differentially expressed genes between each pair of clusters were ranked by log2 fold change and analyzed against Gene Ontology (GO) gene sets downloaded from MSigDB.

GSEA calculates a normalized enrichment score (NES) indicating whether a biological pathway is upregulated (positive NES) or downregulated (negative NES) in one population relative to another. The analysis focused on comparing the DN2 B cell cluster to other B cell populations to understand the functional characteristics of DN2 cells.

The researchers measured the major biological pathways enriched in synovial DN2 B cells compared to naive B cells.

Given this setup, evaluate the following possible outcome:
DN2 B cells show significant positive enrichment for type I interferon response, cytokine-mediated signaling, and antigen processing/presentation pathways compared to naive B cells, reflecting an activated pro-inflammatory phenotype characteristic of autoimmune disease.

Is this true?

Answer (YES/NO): NO